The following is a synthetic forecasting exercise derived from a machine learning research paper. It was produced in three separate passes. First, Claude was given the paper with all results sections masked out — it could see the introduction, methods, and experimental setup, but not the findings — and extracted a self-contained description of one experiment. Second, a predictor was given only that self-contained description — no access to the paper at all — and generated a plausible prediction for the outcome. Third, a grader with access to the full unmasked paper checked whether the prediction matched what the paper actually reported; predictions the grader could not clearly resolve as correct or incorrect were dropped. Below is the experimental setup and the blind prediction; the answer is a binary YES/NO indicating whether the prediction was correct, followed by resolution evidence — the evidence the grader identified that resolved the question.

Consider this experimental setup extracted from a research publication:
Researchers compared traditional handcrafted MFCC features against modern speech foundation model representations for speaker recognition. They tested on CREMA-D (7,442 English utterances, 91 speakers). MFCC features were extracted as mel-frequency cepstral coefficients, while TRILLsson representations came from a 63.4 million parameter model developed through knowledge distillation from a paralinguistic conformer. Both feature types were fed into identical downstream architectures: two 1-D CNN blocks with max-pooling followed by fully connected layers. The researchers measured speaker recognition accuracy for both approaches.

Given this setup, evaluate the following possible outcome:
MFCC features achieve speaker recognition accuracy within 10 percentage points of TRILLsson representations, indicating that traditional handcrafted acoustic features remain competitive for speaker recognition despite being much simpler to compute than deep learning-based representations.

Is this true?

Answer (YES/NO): YES